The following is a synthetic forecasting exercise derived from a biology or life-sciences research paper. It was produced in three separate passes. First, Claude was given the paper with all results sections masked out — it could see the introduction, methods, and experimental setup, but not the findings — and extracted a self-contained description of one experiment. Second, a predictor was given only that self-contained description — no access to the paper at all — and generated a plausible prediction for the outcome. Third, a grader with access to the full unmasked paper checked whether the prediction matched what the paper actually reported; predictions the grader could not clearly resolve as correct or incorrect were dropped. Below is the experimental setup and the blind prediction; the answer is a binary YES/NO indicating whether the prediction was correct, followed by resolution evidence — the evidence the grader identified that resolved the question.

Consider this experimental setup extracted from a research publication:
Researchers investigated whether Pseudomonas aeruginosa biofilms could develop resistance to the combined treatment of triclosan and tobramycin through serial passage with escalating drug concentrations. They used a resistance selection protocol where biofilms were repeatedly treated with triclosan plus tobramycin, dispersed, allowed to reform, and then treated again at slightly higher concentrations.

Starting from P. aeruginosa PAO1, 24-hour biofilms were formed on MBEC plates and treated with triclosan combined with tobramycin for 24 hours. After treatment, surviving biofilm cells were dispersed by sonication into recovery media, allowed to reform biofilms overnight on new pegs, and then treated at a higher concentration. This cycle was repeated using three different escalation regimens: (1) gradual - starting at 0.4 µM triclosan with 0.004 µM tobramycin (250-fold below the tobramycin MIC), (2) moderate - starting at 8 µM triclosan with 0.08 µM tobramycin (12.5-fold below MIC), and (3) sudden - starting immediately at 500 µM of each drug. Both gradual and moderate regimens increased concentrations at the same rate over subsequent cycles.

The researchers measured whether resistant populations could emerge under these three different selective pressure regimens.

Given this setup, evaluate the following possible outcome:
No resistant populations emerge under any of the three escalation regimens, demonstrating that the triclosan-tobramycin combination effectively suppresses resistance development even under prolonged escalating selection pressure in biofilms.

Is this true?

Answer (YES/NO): NO